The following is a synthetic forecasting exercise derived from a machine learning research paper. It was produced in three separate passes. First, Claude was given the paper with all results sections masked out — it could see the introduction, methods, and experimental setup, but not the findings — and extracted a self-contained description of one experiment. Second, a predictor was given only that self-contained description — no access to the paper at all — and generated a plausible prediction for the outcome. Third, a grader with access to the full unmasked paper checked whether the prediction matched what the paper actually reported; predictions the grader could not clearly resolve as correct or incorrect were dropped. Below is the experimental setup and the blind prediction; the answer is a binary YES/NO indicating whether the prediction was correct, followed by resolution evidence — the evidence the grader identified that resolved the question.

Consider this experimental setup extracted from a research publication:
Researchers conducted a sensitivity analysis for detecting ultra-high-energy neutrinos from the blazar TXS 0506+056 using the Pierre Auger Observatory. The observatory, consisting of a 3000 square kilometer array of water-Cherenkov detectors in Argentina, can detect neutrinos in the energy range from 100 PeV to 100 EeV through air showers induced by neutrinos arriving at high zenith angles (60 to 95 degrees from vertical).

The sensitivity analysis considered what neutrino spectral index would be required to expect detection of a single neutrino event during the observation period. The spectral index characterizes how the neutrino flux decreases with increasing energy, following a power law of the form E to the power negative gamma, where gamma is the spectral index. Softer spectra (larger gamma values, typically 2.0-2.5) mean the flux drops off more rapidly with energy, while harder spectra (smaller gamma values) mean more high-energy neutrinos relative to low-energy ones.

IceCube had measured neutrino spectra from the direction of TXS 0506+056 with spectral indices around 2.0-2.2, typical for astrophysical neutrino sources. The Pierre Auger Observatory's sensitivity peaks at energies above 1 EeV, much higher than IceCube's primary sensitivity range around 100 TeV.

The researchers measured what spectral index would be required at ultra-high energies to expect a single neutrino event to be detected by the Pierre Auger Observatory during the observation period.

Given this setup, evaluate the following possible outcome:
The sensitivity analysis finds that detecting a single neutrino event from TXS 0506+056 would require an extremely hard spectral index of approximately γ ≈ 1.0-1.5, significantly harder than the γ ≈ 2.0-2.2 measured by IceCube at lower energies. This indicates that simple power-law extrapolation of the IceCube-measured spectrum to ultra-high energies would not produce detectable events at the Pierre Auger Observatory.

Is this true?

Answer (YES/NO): YES